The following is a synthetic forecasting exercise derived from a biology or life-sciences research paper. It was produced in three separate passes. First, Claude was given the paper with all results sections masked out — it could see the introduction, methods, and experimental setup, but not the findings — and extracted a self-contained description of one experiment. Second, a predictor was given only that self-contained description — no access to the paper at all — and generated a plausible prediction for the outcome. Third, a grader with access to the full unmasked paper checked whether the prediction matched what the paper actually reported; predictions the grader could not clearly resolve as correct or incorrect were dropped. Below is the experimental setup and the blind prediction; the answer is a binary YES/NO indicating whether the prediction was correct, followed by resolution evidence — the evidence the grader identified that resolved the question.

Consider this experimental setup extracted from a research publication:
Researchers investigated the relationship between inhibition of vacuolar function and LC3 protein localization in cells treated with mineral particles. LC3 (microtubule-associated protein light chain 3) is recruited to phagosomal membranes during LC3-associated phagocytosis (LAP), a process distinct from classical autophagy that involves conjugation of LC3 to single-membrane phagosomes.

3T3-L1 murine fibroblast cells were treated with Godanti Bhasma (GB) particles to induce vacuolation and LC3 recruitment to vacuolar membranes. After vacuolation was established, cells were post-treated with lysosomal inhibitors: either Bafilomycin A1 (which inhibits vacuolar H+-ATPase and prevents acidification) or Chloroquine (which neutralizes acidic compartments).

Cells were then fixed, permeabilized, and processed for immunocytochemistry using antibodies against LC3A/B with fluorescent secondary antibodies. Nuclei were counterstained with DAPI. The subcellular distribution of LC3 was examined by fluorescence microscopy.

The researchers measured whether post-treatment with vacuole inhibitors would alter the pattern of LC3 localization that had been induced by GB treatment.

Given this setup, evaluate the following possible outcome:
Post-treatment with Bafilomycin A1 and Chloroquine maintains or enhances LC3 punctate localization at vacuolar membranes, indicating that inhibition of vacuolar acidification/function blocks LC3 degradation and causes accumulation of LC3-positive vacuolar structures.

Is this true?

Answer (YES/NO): NO